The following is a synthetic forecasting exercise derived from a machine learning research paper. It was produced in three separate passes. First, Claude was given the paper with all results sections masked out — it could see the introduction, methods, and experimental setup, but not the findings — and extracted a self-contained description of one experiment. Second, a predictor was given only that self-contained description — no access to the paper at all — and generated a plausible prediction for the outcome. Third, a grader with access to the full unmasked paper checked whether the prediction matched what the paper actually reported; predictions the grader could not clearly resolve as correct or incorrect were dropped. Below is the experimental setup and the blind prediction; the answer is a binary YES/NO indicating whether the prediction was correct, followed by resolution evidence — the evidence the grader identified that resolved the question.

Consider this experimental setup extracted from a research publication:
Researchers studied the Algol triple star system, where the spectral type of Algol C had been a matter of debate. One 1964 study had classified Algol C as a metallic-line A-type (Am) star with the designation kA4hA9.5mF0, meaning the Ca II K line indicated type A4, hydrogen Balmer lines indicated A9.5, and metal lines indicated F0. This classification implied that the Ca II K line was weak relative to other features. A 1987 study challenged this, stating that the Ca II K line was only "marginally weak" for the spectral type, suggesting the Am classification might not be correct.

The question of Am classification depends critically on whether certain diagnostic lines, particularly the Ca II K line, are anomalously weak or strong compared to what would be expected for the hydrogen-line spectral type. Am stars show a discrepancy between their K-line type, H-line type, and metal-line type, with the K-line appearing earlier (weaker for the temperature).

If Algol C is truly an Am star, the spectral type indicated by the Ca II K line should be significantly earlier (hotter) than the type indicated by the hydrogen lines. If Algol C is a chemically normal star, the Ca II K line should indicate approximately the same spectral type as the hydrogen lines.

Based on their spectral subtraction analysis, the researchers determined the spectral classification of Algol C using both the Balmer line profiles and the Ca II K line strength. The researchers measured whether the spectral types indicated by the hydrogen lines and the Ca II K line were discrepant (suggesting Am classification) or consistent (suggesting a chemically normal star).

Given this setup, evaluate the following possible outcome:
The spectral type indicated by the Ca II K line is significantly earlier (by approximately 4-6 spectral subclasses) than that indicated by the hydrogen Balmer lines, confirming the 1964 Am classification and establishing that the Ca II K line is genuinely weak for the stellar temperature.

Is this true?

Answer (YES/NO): NO